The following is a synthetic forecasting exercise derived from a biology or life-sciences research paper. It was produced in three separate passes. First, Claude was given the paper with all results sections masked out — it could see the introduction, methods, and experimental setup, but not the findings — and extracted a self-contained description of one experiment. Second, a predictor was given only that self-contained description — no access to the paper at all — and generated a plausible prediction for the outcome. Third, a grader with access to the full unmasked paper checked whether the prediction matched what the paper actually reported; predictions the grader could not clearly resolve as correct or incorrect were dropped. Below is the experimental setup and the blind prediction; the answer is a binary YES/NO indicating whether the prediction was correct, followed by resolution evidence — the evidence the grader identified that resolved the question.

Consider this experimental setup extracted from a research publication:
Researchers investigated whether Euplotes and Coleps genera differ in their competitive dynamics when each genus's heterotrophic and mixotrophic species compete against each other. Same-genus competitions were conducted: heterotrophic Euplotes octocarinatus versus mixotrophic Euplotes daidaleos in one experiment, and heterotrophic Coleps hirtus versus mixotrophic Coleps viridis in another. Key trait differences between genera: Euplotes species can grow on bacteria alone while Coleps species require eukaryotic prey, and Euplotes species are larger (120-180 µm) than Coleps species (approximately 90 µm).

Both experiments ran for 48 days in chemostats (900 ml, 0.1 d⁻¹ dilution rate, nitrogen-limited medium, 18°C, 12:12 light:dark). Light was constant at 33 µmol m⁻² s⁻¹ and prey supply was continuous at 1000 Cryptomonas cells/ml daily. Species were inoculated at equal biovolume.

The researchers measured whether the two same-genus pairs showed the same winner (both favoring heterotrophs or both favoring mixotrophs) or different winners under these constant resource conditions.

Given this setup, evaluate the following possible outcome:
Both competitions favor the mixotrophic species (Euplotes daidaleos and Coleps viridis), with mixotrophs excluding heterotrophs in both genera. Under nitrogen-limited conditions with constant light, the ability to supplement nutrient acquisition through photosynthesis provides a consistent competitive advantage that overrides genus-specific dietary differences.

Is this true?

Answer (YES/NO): NO